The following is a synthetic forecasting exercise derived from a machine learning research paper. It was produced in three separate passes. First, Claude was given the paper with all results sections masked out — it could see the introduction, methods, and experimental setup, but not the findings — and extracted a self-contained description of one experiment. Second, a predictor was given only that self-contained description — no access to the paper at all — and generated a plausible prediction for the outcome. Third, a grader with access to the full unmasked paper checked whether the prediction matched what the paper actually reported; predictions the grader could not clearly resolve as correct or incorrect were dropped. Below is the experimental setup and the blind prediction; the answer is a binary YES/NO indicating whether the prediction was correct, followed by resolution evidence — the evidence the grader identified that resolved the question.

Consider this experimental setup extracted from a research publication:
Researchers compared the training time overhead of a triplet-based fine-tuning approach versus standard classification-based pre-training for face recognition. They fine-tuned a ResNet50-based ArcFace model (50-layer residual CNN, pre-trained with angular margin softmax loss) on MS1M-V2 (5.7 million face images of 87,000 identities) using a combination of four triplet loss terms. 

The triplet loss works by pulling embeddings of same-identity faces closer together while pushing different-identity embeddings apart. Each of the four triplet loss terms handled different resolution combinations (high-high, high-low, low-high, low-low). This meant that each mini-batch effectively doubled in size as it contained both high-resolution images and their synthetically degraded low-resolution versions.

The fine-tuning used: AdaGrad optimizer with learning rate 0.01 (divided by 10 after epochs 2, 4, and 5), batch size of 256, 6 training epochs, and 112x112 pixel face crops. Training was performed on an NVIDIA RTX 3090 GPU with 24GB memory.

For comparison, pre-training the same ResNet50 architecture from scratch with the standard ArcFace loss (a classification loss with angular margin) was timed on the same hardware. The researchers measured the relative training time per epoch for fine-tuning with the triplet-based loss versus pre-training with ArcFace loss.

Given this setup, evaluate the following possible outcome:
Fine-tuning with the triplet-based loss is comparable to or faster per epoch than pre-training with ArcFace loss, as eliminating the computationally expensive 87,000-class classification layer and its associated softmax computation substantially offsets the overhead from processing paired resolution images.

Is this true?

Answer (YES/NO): NO